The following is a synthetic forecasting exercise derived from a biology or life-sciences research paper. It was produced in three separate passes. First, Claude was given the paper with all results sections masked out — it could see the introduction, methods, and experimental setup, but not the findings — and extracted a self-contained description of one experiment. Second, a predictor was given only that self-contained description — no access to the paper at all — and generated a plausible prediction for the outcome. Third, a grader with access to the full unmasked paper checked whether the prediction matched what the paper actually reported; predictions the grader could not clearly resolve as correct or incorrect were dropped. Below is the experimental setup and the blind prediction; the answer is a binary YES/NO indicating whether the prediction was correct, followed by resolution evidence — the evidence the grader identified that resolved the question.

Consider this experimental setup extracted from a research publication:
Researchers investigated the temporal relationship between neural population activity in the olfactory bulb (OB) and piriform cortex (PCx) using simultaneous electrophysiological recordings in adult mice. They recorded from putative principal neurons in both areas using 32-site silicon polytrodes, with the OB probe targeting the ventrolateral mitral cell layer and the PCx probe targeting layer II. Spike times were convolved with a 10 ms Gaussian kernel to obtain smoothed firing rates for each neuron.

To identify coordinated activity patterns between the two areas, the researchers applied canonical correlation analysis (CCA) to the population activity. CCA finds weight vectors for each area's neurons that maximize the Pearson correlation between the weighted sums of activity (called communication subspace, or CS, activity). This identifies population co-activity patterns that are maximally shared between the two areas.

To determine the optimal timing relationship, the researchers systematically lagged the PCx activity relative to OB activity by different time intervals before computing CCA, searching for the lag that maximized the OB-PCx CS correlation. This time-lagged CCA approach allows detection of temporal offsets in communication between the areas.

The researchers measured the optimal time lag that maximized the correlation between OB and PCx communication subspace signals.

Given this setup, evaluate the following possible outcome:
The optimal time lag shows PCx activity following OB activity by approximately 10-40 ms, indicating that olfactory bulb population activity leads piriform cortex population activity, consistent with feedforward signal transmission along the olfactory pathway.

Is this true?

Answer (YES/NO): YES